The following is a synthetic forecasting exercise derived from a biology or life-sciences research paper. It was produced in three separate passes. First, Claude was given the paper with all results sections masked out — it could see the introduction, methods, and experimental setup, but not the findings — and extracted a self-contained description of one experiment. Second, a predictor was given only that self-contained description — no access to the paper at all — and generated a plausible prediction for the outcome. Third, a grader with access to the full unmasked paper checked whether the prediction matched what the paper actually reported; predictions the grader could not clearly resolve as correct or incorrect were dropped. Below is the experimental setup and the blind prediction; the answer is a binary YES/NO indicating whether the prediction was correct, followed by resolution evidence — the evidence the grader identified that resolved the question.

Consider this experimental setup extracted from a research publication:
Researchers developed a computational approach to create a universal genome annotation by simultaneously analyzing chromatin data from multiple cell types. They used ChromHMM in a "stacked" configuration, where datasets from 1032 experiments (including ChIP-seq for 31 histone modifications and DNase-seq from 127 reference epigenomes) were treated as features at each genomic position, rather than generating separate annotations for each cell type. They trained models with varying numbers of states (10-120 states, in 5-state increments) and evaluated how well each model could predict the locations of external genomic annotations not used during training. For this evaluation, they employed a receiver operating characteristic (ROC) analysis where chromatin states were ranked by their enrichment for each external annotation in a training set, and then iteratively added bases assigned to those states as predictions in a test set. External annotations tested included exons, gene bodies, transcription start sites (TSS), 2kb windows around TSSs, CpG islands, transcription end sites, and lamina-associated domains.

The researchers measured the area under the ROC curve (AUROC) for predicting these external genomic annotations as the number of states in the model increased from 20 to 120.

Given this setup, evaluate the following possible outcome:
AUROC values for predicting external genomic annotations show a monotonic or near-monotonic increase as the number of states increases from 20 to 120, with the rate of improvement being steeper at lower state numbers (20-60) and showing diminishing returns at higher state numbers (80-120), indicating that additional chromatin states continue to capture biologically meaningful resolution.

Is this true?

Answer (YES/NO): YES